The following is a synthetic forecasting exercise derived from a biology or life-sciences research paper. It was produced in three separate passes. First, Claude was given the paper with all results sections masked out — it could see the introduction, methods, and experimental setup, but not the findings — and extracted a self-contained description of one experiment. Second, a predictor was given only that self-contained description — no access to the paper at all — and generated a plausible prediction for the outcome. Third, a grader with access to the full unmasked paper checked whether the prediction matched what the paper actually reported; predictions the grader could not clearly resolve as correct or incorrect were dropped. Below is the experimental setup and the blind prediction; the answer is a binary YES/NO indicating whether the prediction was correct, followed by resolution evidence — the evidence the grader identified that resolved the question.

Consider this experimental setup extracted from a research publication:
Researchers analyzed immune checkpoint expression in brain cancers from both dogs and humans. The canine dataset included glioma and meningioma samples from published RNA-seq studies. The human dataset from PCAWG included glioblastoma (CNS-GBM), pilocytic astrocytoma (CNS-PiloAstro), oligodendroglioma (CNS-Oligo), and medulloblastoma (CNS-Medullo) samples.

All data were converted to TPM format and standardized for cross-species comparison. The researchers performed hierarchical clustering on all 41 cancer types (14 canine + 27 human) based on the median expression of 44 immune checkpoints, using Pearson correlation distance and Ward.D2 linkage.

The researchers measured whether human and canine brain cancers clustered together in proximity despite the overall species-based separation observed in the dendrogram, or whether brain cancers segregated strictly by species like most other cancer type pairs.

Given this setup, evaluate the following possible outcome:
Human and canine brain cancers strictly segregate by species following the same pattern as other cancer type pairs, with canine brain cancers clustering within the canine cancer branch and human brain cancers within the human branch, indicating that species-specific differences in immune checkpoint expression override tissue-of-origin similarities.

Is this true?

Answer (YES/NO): NO